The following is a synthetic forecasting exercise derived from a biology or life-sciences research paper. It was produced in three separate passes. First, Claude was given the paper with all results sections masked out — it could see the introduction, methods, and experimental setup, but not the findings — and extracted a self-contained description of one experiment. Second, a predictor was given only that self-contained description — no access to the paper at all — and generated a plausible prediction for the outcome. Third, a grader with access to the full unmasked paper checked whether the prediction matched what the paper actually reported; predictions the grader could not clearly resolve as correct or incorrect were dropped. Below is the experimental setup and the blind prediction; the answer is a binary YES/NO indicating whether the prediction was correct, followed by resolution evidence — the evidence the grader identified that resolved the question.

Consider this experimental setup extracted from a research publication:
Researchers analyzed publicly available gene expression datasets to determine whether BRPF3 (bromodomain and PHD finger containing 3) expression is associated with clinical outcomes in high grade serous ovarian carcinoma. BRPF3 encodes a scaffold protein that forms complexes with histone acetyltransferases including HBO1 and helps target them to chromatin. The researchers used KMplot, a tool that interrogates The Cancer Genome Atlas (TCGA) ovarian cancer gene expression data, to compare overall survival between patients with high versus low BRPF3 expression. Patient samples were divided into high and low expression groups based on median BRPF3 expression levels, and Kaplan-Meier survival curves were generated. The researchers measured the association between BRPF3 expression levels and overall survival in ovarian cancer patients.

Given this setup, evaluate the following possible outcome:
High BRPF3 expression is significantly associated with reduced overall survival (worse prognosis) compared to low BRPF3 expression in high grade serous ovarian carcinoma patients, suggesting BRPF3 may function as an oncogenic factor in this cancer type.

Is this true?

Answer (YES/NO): YES